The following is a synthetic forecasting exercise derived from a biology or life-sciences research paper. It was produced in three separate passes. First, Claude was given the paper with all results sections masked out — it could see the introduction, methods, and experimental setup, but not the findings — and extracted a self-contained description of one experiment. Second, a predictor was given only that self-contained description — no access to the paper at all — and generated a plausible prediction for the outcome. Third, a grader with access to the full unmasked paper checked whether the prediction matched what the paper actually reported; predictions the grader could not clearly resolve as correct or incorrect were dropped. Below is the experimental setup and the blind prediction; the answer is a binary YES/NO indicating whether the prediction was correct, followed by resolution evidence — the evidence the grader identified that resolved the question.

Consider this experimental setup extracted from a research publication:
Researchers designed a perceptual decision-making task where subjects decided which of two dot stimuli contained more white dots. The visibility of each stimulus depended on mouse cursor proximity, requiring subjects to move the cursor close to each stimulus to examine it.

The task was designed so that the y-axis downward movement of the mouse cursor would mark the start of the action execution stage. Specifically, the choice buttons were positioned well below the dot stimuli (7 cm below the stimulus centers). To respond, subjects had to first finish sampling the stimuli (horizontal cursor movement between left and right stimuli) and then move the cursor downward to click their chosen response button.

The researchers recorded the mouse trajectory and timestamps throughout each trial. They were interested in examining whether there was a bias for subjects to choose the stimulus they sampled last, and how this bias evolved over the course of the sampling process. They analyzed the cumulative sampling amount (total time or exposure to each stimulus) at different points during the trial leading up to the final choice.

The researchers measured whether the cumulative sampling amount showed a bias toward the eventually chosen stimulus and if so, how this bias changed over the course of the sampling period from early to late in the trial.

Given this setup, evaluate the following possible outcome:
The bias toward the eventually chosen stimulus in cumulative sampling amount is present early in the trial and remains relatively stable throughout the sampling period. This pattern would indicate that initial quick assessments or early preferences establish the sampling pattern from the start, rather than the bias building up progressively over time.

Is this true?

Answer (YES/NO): NO